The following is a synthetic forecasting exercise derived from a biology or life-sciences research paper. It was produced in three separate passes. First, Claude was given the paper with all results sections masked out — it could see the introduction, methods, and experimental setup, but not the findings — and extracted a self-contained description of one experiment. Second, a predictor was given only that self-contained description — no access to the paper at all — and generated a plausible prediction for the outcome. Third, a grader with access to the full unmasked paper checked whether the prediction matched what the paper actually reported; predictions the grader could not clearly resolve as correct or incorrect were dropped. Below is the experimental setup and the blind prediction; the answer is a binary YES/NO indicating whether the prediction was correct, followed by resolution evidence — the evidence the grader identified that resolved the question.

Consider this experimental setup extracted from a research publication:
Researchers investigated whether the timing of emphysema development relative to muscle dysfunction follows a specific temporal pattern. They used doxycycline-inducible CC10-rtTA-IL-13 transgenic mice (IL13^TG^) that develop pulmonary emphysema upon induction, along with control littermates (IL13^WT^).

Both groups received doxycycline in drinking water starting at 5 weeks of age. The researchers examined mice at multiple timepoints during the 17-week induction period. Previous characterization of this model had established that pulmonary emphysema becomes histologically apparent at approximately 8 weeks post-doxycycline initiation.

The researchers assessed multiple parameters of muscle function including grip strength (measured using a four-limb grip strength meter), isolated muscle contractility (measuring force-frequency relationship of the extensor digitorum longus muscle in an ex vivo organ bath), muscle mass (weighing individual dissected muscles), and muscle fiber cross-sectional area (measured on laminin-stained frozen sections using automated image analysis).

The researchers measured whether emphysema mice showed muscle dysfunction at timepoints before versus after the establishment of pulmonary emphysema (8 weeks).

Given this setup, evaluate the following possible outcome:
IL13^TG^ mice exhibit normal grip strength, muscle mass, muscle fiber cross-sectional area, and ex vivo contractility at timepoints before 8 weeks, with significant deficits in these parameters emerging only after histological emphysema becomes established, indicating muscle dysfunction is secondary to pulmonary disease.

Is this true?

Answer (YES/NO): YES